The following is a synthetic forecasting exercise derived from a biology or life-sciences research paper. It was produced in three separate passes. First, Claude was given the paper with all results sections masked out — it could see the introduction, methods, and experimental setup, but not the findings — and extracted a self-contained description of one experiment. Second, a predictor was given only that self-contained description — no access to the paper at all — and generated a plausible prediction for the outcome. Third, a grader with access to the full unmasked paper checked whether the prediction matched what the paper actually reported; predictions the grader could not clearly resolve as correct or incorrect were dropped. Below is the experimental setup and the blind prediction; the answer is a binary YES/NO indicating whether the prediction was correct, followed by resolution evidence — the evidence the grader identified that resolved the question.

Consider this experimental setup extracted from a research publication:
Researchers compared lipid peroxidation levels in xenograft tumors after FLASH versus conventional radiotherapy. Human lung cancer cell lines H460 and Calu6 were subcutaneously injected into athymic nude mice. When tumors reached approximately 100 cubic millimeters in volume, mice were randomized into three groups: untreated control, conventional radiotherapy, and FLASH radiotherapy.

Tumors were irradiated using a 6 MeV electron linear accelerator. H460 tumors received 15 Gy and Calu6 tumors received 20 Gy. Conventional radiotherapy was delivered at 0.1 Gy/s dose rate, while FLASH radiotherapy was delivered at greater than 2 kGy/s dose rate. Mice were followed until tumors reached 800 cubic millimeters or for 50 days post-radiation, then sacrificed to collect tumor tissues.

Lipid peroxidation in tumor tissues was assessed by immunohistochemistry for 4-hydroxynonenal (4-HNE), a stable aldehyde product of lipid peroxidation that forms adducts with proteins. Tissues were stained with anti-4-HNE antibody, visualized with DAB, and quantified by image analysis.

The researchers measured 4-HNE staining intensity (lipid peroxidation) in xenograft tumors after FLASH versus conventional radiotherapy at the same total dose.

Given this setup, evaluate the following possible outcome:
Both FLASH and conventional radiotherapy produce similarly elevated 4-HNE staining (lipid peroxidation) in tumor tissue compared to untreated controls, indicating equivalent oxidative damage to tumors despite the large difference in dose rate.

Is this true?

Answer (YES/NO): YES